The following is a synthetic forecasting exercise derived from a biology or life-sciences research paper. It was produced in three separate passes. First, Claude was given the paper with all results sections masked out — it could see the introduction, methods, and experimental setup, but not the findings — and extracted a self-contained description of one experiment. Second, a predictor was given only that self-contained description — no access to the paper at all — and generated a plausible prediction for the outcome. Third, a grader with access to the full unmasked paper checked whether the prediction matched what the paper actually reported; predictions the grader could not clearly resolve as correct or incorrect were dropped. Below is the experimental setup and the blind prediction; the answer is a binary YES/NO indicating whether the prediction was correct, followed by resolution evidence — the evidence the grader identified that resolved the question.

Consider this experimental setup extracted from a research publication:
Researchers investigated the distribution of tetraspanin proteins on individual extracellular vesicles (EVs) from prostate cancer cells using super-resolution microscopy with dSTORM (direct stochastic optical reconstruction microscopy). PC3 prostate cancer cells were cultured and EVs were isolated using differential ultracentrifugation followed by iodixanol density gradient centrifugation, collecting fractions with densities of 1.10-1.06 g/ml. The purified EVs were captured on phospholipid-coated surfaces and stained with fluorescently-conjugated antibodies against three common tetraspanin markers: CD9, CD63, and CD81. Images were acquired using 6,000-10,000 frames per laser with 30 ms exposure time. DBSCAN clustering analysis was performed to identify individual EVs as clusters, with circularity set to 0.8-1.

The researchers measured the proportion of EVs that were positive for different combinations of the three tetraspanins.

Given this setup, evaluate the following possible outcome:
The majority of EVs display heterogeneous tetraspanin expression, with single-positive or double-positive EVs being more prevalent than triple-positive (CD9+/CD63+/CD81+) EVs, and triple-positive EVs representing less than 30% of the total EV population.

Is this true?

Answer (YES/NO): NO